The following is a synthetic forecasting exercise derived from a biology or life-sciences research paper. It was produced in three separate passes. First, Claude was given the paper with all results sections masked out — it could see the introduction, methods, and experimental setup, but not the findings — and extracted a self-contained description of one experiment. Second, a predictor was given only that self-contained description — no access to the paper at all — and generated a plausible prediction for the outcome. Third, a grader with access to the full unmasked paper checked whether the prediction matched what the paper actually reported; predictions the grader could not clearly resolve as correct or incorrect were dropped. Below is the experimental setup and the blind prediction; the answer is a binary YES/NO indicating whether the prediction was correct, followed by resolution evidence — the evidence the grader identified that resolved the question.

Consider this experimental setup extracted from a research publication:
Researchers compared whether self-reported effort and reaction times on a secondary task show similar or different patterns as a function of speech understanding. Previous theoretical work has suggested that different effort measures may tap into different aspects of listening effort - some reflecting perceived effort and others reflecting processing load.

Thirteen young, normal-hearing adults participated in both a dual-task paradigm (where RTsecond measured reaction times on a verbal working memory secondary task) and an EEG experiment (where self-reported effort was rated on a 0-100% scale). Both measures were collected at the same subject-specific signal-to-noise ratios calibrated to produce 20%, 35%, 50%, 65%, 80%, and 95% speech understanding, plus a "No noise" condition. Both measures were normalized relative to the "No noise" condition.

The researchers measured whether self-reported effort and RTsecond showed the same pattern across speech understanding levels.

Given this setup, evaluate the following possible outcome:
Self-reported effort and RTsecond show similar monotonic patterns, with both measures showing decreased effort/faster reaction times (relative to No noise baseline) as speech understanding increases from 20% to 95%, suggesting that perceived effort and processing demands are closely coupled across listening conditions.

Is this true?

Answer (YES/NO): NO